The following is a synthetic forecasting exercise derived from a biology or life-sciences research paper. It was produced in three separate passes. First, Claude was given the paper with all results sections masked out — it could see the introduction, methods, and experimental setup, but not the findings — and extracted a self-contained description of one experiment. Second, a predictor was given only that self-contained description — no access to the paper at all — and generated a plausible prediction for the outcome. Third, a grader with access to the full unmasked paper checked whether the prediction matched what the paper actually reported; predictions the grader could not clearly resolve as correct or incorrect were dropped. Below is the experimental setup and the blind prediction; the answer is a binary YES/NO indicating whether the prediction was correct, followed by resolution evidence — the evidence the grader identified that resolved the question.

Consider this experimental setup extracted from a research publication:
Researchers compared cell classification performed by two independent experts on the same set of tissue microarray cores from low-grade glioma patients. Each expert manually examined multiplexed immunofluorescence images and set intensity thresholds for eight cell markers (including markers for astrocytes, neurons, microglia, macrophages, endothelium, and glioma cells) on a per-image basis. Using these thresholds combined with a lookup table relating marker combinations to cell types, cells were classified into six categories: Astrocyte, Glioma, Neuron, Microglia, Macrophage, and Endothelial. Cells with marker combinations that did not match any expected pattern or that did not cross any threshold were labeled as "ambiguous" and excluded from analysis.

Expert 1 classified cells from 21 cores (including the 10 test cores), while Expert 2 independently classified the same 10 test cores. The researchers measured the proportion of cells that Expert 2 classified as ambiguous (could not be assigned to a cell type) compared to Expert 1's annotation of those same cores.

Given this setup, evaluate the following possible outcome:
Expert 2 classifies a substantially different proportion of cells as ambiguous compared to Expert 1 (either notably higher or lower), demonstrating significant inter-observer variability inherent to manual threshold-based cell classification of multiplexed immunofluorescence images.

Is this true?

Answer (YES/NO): YES